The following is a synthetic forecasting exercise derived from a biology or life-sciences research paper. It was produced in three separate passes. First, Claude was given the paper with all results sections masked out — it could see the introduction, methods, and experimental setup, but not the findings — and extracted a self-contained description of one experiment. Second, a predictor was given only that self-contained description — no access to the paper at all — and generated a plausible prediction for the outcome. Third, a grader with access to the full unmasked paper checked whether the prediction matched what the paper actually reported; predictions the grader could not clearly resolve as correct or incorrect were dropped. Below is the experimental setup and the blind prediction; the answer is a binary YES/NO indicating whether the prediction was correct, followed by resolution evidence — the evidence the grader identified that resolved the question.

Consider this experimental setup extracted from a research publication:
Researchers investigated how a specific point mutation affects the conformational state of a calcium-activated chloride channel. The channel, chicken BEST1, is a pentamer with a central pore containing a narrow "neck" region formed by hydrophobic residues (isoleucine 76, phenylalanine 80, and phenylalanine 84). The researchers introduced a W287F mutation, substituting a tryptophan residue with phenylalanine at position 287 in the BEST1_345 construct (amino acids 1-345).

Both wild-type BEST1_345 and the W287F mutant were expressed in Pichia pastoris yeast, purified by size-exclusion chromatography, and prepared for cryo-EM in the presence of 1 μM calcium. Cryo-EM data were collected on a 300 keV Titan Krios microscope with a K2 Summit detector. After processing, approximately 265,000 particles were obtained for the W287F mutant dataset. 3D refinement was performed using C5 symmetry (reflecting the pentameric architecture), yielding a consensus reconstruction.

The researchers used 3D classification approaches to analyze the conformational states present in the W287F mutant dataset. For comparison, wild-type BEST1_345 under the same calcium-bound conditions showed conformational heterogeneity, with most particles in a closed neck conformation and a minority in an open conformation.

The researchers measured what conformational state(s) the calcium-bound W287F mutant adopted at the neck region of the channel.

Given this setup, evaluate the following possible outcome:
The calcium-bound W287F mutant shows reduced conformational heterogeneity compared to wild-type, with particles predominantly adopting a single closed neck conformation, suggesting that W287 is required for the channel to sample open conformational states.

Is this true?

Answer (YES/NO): NO